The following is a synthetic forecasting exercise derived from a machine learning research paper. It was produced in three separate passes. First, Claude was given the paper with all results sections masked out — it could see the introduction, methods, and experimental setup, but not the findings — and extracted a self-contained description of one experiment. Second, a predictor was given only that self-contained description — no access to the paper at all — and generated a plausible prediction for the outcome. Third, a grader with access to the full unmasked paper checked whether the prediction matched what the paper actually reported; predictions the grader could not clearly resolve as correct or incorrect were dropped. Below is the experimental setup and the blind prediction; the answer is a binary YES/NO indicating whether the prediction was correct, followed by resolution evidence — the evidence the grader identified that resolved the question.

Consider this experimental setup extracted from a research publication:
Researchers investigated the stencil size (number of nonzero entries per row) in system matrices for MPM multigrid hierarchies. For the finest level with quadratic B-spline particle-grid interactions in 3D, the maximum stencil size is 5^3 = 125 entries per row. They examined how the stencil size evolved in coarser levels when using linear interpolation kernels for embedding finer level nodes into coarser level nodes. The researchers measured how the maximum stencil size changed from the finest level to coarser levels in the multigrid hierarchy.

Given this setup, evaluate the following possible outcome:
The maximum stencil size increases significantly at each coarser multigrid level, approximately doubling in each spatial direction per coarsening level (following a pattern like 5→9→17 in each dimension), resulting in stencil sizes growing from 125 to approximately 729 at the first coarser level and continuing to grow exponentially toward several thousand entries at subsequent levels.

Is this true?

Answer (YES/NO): NO